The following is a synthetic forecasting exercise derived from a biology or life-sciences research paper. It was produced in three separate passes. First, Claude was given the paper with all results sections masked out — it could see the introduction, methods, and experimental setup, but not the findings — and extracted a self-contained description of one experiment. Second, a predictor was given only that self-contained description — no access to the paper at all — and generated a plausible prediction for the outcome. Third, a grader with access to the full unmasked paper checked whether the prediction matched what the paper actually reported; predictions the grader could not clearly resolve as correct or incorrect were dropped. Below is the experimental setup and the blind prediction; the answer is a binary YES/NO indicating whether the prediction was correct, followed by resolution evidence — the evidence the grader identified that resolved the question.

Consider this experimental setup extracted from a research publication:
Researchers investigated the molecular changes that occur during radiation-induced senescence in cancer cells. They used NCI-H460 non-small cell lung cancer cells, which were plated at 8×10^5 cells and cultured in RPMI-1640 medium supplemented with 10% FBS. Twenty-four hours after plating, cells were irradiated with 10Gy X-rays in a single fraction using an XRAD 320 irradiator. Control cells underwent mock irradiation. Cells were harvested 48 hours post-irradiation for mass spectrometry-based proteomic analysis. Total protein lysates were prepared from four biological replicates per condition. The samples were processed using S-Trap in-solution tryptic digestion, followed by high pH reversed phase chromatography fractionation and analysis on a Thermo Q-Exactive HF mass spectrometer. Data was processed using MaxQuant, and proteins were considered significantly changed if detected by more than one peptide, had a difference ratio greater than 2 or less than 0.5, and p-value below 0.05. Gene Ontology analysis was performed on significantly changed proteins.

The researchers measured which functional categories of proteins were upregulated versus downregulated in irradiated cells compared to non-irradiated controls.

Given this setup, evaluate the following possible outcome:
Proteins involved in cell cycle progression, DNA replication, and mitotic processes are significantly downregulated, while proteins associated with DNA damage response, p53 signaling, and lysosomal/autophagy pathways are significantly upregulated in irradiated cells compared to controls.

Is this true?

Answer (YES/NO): NO